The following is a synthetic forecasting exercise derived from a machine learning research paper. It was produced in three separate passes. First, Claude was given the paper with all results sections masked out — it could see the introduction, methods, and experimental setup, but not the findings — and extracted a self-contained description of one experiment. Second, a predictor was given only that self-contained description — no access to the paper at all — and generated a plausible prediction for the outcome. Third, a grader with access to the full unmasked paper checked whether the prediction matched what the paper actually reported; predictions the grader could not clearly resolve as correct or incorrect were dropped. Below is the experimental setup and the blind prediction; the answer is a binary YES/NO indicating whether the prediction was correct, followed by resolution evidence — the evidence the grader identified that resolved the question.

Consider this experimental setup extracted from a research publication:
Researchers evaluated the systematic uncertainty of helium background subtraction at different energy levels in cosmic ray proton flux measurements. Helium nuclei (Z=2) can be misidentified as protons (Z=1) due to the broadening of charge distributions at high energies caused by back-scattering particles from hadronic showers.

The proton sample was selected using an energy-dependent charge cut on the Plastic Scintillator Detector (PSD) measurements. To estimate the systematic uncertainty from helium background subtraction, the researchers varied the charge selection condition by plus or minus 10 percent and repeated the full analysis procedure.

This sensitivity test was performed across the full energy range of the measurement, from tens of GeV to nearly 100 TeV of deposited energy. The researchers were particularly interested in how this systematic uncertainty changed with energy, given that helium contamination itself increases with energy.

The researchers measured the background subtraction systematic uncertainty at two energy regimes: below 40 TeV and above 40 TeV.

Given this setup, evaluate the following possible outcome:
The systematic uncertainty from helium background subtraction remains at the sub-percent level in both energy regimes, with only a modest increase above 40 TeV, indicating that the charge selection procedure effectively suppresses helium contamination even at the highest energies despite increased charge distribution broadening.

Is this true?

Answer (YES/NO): NO